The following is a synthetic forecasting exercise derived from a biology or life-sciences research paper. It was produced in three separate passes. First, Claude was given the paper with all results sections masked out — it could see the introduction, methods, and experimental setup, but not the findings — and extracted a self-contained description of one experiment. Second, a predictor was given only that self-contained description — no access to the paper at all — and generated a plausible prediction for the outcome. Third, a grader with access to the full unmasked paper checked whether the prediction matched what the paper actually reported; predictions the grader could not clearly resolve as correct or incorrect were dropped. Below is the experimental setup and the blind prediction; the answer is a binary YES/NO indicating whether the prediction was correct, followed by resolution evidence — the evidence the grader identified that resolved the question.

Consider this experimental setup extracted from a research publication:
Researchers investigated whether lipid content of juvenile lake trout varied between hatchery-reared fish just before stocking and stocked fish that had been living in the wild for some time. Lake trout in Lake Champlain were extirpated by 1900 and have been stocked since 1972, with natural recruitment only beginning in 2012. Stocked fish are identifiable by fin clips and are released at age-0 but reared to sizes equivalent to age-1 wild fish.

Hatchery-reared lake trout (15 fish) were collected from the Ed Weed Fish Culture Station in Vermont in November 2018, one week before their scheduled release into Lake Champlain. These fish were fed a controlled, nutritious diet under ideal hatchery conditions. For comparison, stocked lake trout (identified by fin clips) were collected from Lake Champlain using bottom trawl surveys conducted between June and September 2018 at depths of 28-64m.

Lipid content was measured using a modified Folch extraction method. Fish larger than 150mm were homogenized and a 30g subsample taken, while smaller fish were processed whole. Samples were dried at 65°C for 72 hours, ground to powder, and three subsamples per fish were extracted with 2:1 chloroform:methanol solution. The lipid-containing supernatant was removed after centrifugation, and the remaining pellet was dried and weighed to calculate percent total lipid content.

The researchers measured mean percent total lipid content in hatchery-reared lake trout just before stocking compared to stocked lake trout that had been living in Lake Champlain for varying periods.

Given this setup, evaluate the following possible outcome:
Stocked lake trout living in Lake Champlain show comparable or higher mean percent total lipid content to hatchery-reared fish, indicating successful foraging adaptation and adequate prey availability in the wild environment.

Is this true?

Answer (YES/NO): NO